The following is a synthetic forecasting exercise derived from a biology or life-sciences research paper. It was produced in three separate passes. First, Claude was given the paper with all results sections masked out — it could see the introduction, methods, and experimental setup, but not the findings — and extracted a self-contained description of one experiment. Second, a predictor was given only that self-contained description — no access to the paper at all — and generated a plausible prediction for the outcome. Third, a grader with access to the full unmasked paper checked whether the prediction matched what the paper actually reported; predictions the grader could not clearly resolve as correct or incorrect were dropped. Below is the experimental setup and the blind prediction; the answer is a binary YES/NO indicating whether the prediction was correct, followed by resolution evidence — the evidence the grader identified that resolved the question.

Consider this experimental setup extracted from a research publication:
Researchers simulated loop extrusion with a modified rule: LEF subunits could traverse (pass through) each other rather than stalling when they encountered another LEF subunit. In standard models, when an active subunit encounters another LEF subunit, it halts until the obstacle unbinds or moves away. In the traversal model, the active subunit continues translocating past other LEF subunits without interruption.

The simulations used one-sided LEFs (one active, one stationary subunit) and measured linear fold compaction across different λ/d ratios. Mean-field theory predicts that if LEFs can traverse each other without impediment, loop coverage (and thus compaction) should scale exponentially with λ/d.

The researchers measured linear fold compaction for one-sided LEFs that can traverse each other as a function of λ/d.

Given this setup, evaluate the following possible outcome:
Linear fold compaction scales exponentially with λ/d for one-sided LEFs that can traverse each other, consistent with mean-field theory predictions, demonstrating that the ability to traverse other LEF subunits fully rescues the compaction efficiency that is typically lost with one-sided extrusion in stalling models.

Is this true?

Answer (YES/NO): YES